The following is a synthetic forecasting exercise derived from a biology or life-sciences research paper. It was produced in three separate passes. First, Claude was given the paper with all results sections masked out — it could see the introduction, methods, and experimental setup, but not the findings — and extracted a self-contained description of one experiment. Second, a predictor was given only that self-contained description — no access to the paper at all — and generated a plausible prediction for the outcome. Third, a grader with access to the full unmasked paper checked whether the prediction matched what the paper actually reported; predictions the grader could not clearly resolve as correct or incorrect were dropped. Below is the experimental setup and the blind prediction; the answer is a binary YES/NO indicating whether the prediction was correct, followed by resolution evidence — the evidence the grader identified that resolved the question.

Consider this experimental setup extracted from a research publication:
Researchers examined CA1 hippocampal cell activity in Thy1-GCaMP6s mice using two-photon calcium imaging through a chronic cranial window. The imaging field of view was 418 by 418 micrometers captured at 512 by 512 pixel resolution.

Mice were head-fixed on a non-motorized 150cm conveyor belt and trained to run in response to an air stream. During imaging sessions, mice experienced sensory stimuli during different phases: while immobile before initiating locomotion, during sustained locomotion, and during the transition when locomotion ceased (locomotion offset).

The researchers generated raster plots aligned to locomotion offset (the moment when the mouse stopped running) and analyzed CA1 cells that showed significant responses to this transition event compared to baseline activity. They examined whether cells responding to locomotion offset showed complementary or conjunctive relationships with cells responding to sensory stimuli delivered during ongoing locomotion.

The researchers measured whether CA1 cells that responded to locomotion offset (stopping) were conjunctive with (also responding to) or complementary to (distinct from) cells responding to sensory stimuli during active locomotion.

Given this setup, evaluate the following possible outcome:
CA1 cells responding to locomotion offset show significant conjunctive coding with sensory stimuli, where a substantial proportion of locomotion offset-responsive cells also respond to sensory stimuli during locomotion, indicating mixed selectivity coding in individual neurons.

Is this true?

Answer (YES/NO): NO